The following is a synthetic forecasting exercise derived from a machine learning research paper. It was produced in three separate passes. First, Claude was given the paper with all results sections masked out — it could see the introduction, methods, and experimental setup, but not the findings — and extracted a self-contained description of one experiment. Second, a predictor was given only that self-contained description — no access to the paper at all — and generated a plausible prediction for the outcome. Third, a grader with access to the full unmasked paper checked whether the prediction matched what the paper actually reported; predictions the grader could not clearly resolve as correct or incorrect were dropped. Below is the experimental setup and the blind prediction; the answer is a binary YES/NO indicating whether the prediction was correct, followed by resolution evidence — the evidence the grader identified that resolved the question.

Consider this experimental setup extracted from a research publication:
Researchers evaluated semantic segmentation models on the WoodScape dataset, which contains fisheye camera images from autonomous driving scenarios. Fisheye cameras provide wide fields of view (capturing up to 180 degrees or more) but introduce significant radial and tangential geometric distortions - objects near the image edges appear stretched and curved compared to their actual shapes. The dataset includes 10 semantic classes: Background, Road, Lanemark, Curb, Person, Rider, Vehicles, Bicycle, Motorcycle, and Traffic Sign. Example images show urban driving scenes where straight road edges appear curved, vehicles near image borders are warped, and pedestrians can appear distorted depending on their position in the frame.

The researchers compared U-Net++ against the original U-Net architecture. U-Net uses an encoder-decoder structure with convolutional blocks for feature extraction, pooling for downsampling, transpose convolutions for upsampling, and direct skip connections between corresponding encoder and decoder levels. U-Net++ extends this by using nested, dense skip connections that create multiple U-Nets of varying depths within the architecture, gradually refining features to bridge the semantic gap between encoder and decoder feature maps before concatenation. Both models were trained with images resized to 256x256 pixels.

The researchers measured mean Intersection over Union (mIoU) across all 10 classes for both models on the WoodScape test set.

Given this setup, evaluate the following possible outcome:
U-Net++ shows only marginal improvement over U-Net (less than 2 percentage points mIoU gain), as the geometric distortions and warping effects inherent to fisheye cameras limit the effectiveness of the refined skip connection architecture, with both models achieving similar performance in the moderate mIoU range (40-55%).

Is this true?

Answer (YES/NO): NO